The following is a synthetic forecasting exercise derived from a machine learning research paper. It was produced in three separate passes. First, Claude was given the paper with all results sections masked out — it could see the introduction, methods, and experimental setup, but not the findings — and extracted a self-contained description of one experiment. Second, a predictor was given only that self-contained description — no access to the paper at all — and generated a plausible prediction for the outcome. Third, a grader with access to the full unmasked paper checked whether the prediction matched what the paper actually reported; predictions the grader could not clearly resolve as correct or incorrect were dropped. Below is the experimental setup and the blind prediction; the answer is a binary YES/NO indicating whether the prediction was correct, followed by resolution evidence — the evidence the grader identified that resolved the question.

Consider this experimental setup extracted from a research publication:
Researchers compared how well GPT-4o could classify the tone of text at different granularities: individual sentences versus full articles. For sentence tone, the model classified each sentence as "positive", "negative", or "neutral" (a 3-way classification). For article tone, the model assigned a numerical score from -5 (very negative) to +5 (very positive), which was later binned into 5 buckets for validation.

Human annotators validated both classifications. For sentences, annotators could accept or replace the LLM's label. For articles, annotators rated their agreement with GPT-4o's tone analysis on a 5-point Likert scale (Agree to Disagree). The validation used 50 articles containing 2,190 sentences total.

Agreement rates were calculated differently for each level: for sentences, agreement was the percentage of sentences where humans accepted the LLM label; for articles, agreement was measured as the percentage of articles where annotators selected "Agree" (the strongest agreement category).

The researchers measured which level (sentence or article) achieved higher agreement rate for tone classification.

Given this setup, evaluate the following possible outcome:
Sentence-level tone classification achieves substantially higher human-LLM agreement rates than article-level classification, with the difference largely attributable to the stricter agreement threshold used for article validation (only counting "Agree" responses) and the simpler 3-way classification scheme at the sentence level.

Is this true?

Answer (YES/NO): NO